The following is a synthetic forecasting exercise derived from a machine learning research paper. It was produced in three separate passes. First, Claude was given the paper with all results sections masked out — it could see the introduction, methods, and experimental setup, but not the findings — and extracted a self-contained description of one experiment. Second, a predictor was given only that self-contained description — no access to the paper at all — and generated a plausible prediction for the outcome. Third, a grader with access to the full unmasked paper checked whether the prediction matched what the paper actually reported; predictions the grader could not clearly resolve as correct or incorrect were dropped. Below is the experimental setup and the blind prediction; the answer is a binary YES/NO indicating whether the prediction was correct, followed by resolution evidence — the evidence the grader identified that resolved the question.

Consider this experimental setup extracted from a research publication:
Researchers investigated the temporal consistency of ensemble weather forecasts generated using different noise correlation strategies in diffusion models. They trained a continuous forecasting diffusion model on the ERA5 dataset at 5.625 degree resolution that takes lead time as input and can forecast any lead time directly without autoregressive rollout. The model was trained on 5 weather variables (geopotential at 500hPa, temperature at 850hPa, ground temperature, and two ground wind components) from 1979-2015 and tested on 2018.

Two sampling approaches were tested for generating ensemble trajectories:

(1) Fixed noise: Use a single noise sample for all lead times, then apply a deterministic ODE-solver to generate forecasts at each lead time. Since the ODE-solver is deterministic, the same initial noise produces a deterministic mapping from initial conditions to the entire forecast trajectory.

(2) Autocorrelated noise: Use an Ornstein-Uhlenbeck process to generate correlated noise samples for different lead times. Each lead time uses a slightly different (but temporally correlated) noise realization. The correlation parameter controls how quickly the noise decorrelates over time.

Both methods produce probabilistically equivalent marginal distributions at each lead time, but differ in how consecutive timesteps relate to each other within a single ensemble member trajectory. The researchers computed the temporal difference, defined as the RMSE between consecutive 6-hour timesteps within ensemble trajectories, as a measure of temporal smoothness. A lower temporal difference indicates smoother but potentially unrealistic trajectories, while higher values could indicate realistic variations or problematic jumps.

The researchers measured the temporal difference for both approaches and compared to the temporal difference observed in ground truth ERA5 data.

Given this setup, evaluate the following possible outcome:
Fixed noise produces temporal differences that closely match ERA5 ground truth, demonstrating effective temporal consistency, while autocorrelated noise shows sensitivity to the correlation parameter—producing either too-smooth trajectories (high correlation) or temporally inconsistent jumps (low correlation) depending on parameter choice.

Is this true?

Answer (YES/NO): NO